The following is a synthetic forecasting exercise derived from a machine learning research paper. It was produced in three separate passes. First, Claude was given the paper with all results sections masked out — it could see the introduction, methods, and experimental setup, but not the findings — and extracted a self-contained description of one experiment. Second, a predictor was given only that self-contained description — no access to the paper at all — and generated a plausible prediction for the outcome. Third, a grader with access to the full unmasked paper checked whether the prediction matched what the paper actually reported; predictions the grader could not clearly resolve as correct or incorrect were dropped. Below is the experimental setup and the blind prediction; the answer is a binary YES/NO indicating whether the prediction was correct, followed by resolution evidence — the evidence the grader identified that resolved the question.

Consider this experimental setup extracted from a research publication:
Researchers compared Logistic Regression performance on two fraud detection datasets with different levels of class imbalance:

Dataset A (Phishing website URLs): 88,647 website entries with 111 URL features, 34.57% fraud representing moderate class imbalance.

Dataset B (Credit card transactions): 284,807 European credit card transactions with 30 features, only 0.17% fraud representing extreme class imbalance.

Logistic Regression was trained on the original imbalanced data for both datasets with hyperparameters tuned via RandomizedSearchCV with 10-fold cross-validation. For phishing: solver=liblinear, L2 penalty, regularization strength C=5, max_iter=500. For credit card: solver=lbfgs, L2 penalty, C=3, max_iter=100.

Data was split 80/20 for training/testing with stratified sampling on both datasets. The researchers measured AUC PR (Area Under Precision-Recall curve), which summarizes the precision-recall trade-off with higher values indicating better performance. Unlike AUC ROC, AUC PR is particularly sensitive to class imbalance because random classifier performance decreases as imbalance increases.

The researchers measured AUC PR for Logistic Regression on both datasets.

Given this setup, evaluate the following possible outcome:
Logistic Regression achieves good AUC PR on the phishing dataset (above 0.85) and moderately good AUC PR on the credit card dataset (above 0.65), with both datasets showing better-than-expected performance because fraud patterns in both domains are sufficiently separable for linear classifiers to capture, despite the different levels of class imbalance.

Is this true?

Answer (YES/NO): YES